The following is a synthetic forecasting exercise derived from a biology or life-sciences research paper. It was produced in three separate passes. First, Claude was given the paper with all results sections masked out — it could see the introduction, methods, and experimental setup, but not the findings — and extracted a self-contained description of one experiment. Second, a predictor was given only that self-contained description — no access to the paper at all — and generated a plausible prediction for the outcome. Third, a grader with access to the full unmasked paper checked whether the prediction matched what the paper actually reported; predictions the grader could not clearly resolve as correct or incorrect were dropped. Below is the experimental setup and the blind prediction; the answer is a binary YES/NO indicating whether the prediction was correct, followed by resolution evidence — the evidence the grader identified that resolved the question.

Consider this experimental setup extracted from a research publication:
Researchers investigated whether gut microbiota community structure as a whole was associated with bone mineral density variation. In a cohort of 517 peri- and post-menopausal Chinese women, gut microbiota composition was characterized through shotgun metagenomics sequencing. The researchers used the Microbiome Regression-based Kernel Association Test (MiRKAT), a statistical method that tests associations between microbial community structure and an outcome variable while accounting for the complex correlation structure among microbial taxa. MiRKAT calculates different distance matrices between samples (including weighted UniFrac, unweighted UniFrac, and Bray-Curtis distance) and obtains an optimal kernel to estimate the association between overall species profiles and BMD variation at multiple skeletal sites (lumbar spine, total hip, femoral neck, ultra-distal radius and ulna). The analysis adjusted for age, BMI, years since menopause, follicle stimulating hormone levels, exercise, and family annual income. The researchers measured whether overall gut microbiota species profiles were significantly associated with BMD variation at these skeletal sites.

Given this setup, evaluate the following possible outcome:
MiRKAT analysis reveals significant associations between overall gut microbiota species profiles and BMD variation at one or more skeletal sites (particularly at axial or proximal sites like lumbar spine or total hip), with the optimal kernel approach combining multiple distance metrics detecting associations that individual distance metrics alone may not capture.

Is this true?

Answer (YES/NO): NO